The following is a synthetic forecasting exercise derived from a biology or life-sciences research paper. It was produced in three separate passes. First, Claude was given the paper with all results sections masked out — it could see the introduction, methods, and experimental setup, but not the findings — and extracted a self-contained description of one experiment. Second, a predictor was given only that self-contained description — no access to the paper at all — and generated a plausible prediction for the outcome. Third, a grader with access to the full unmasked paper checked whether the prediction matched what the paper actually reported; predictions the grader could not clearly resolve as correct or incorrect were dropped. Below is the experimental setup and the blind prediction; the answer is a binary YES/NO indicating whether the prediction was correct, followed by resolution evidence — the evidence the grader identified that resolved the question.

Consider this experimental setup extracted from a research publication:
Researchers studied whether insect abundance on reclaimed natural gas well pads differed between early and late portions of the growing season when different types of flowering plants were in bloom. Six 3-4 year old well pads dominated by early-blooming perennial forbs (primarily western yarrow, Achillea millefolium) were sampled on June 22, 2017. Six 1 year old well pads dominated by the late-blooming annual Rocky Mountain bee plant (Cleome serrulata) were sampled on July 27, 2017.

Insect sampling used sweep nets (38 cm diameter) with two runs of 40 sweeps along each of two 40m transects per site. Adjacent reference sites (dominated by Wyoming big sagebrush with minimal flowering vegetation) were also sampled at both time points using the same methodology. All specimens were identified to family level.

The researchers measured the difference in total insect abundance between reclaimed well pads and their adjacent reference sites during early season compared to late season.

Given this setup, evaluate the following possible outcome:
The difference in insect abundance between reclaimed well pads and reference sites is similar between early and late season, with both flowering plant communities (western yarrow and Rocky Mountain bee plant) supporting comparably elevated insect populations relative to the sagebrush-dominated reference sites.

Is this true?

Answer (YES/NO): NO